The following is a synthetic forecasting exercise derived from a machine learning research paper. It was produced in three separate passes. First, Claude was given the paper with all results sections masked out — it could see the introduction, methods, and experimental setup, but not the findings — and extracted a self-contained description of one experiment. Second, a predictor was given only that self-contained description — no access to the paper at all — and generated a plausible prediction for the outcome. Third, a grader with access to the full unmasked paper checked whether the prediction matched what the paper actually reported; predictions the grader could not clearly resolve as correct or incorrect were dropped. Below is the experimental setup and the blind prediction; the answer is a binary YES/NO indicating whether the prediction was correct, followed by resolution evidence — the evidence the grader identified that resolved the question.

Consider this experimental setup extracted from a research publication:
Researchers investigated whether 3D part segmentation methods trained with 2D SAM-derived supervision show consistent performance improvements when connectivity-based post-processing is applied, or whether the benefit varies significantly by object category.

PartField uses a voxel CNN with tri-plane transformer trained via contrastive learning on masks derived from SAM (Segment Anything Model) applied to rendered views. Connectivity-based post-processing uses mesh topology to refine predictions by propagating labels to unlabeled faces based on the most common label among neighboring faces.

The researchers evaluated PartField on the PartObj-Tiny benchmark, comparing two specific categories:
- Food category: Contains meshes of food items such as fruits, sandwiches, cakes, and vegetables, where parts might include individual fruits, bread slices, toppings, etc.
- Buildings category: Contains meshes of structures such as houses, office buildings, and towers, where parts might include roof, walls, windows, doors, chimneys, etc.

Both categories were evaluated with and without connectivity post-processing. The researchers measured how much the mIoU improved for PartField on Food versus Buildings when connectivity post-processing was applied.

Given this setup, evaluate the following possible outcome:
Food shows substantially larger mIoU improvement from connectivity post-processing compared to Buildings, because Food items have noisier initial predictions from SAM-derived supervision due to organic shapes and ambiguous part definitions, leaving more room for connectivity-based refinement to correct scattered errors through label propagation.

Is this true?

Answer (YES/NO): NO